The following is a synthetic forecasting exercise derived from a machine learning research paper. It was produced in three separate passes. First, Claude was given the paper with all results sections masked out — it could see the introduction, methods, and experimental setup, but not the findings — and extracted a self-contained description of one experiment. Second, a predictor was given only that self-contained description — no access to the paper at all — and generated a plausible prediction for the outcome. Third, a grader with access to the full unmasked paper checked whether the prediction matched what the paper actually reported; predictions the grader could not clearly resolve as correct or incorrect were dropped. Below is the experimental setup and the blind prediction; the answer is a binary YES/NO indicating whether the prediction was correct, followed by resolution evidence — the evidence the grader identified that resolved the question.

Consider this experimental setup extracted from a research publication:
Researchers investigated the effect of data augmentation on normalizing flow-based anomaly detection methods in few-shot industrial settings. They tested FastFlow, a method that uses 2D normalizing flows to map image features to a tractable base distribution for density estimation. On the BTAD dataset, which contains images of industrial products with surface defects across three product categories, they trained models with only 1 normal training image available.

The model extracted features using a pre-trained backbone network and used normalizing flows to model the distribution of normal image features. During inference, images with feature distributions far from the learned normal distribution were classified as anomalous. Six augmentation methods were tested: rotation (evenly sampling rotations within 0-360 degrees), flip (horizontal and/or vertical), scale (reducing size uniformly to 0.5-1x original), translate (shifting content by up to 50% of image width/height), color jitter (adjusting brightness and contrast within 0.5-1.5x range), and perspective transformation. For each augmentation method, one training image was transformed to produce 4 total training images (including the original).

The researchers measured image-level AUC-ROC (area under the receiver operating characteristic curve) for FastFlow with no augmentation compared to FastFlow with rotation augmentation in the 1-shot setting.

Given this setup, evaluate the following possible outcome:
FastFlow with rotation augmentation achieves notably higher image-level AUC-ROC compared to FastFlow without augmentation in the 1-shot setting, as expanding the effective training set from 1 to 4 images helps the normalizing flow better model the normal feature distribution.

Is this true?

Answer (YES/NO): YES